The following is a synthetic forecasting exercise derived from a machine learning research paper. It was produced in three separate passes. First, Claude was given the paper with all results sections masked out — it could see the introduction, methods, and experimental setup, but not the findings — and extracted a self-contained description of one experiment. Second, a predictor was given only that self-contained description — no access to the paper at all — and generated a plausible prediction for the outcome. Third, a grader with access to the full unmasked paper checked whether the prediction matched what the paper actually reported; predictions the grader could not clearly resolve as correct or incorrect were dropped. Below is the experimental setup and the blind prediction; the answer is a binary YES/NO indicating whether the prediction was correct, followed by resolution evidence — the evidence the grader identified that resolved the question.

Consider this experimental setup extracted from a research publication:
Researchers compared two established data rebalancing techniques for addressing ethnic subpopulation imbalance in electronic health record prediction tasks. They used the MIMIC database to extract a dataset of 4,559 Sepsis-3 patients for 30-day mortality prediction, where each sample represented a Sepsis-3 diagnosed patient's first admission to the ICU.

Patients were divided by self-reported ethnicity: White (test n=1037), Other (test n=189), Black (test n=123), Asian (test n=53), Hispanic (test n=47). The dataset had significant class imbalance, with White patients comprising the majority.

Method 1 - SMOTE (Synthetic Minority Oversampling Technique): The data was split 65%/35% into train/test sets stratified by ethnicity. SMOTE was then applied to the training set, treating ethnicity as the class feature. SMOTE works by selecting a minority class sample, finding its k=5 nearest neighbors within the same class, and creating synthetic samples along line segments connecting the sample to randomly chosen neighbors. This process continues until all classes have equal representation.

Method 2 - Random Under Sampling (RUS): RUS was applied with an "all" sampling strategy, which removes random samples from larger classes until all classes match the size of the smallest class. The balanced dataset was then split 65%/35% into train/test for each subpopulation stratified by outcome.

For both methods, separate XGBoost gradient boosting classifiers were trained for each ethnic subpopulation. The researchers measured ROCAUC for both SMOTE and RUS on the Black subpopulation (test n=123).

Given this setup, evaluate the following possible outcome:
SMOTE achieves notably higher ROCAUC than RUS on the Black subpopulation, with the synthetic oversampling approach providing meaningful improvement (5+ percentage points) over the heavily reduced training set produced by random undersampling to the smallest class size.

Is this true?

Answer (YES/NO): NO